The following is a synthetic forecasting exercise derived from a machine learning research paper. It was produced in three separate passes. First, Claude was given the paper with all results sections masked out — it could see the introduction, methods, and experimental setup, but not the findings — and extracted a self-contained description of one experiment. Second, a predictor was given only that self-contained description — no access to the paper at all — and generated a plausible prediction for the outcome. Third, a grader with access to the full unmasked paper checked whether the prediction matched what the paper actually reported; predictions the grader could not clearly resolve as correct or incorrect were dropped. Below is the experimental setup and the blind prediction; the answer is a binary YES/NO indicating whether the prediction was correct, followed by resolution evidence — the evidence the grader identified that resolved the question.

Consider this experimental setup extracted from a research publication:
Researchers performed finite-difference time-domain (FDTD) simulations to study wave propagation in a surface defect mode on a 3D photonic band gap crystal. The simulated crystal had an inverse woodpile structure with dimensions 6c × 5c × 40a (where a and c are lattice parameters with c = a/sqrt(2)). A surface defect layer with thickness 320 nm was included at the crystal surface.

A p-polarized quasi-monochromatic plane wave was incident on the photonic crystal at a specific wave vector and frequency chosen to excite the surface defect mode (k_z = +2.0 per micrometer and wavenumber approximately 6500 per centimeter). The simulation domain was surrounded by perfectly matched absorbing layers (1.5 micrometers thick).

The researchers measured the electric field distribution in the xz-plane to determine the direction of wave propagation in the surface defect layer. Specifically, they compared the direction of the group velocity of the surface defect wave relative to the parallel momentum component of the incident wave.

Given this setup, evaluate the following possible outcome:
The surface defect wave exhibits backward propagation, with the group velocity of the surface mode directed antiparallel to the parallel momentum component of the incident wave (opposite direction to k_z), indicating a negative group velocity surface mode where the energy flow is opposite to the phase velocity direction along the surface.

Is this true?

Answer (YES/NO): YES